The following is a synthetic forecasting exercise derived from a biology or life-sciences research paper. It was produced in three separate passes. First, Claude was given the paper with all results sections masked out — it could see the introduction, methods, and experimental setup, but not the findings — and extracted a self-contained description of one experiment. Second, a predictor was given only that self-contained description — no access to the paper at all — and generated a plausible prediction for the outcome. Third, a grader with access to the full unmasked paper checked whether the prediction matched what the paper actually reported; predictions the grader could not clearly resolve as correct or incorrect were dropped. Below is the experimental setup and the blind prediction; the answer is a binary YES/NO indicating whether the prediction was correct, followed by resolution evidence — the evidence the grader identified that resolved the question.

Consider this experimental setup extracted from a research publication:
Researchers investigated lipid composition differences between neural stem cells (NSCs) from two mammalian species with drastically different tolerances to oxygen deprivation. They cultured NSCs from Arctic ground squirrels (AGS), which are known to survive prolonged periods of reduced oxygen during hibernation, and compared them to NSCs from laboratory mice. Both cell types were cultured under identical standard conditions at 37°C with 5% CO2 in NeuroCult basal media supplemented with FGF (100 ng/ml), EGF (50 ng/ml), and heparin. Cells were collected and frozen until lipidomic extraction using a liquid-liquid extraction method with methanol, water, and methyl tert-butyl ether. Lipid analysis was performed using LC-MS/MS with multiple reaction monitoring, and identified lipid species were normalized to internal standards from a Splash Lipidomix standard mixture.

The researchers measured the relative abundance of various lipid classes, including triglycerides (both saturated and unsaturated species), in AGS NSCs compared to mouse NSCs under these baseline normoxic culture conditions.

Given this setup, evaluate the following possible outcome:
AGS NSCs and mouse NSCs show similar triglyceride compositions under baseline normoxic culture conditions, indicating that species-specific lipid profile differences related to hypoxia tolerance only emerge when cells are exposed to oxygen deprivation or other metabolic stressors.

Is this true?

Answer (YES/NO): NO